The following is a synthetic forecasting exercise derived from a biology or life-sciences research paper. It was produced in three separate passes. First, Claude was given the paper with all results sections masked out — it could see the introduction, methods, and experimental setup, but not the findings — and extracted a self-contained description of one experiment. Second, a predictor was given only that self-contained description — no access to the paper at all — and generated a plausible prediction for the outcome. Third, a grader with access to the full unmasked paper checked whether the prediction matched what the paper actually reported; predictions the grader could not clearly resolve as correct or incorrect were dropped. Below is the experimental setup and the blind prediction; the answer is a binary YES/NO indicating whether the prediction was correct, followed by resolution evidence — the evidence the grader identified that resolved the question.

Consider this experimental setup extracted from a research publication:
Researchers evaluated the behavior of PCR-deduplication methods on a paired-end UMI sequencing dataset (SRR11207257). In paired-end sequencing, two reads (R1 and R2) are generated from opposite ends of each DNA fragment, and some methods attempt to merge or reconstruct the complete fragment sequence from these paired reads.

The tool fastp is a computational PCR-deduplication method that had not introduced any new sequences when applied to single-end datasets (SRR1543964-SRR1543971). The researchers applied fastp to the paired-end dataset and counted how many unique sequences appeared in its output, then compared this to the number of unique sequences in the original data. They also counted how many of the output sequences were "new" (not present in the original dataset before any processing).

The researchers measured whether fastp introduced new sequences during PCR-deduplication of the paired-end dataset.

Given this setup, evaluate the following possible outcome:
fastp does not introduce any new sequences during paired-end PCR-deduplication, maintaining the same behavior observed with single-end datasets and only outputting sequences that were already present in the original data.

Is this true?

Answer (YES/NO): NO